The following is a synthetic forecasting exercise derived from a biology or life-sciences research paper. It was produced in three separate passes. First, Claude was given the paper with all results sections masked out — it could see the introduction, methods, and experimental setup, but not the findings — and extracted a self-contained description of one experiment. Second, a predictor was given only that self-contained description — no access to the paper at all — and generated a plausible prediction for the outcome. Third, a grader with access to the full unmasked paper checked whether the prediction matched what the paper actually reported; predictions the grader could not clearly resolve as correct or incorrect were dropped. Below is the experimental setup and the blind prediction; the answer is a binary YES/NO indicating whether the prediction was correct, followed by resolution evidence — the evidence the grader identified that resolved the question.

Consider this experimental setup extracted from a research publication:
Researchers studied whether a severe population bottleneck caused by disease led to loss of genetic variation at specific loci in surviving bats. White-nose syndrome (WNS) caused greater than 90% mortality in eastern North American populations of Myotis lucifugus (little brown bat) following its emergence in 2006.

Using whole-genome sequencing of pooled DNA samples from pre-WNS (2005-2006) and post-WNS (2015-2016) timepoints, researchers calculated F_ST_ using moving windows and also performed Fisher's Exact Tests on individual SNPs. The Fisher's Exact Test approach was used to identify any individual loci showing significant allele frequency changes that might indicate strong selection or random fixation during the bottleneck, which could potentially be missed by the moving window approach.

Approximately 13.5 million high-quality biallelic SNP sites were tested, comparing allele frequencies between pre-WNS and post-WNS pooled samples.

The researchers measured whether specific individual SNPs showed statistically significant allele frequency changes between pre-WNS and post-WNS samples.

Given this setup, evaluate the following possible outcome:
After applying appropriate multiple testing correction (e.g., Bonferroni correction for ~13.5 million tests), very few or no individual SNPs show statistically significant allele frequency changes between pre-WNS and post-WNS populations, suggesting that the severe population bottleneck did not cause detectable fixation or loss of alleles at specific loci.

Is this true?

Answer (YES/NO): YES